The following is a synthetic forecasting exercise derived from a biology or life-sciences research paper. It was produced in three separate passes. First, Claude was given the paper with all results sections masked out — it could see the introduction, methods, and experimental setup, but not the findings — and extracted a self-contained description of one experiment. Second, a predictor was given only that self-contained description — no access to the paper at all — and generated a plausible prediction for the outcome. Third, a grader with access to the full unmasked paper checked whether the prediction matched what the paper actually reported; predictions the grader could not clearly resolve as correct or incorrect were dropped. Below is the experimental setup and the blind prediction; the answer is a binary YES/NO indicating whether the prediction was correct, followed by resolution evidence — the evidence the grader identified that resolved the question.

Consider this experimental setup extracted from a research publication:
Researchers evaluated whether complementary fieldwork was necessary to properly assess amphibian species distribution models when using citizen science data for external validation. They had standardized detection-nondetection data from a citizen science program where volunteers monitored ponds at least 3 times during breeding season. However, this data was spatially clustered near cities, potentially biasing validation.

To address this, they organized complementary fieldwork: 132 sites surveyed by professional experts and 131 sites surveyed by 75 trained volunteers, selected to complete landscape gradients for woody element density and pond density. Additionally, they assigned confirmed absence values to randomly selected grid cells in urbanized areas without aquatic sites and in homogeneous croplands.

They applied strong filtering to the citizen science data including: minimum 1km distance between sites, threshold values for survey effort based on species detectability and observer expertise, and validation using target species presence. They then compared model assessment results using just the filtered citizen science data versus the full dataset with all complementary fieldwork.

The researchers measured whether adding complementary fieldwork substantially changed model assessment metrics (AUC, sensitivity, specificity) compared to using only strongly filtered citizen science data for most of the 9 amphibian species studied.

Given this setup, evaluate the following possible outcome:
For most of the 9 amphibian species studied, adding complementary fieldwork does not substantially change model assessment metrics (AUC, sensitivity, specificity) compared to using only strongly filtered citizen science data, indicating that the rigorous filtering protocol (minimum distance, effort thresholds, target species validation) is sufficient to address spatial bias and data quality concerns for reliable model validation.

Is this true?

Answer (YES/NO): YES